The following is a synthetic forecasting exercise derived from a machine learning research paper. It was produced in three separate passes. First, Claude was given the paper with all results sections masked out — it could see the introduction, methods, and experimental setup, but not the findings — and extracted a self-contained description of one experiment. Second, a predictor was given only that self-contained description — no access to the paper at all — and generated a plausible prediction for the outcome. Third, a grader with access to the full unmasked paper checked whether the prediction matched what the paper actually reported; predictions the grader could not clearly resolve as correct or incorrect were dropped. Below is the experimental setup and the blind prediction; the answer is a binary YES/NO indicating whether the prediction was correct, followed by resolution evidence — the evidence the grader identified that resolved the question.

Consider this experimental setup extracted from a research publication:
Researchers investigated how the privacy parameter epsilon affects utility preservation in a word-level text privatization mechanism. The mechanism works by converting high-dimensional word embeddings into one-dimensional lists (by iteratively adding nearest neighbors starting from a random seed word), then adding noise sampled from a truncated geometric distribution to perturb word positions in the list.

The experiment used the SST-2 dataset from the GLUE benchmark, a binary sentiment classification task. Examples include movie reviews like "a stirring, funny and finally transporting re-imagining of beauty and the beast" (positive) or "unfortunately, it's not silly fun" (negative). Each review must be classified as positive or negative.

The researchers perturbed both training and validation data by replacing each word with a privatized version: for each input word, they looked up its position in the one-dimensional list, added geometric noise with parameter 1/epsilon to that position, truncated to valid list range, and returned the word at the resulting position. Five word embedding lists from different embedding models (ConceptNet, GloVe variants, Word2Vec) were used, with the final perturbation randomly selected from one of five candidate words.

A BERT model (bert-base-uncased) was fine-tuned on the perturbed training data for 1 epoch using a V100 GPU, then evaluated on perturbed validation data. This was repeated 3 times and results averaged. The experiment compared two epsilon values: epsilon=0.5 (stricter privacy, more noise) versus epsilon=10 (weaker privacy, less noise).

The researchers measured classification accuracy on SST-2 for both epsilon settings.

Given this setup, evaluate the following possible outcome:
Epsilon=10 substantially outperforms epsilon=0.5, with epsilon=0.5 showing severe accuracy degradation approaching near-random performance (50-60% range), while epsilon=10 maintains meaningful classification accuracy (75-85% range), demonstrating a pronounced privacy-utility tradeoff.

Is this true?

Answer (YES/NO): NO